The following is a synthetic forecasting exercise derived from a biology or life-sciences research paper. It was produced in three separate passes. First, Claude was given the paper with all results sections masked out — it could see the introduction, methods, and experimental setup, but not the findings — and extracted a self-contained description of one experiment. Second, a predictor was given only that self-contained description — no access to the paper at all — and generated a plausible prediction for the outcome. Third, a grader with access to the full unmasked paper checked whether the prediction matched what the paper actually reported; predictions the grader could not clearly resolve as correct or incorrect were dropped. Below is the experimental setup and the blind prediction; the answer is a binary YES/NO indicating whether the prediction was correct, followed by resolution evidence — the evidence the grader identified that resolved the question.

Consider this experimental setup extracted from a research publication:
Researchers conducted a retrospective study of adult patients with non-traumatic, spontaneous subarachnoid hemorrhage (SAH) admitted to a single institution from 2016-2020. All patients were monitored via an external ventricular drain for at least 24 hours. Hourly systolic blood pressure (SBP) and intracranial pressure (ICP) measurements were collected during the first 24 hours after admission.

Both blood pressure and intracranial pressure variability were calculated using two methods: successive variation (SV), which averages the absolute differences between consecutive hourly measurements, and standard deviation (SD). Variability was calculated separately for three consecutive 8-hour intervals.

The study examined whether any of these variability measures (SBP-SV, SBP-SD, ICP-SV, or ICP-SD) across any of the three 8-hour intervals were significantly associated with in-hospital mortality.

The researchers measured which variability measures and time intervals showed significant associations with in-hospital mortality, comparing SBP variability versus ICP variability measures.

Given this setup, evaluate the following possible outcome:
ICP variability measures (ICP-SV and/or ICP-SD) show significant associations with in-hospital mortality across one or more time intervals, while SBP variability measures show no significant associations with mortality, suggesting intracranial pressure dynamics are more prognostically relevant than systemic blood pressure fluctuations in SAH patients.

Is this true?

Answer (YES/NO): NO